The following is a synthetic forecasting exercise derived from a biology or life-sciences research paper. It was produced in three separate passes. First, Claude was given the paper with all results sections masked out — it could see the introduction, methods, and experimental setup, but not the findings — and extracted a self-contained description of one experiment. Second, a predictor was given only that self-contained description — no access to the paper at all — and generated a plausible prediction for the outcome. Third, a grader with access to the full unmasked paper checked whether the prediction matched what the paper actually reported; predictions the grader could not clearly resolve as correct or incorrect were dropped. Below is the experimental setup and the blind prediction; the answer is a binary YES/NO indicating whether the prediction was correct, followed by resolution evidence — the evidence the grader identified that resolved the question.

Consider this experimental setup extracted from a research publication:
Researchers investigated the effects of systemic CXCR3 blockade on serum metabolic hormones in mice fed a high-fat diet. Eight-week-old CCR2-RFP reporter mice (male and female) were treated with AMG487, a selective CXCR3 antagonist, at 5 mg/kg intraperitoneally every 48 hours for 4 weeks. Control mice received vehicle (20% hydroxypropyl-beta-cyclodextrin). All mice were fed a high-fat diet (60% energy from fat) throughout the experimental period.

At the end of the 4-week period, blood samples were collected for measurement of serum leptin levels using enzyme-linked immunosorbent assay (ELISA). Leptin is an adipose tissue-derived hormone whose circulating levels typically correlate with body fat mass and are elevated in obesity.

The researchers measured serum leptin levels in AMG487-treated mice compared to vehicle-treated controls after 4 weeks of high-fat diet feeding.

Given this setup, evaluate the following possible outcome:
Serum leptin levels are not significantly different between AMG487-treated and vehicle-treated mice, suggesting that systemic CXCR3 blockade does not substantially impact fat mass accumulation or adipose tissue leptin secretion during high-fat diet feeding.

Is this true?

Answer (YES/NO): NO